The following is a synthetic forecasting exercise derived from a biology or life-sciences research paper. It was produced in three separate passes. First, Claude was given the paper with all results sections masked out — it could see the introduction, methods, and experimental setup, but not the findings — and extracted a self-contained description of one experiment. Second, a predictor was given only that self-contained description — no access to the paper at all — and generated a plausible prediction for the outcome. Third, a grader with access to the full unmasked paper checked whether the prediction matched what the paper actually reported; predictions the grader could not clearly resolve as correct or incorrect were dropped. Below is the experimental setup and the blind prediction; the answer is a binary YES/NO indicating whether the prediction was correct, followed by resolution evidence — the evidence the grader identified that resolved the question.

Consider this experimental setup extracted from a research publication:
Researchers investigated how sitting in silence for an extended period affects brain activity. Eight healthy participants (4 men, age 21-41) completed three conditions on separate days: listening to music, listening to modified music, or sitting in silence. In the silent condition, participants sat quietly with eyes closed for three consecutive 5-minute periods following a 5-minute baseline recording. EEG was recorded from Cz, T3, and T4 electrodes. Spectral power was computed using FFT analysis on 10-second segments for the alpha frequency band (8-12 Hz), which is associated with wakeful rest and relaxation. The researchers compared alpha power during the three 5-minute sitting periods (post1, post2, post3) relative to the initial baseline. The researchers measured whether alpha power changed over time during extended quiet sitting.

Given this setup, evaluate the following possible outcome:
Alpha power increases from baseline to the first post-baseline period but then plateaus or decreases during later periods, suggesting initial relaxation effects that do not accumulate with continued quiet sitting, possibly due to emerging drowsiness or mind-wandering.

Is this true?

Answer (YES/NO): NO